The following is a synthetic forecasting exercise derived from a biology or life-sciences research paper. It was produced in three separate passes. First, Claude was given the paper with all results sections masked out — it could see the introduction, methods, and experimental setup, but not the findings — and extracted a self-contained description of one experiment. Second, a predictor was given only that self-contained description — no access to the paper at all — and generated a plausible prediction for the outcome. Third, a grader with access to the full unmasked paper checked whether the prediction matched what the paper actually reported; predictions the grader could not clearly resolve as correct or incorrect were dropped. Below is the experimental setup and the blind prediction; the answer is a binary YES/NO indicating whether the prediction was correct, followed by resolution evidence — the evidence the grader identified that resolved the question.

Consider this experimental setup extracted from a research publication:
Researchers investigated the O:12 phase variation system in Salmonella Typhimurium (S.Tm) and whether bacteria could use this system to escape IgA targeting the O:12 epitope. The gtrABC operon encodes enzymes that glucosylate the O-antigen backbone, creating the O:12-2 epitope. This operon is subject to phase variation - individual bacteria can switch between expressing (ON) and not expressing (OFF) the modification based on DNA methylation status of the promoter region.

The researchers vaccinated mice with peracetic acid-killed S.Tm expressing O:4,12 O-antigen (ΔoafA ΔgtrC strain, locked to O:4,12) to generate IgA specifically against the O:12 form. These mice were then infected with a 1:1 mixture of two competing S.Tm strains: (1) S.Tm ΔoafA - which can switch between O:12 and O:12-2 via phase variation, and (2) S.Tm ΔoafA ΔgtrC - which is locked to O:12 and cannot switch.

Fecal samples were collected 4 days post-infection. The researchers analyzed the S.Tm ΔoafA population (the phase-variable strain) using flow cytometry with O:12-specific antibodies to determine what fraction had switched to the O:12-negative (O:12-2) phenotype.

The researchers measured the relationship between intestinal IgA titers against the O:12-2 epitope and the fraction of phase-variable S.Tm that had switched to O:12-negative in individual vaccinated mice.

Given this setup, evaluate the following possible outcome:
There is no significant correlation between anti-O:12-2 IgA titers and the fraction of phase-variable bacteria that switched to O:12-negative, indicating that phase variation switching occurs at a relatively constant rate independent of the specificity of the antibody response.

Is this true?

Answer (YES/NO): NO